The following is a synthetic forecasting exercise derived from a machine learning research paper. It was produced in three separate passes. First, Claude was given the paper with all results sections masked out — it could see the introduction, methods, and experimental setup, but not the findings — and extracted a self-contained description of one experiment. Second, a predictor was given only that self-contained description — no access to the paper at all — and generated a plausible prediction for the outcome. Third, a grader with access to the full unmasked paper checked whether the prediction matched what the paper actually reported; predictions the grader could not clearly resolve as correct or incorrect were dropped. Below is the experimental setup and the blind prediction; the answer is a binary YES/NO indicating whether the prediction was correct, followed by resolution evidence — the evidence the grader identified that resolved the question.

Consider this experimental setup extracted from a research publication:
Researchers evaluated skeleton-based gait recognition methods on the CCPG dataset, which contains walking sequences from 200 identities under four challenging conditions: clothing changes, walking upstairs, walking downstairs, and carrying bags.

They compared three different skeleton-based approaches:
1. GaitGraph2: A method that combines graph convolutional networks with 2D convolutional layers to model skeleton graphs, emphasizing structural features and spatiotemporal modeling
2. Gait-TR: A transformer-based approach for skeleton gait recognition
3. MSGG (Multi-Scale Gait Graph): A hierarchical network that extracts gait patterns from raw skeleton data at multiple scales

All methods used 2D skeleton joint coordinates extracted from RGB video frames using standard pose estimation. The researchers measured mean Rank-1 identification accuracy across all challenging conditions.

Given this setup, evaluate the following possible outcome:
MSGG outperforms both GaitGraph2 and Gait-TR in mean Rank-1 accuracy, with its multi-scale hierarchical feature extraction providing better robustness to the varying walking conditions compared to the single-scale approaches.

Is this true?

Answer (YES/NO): YES